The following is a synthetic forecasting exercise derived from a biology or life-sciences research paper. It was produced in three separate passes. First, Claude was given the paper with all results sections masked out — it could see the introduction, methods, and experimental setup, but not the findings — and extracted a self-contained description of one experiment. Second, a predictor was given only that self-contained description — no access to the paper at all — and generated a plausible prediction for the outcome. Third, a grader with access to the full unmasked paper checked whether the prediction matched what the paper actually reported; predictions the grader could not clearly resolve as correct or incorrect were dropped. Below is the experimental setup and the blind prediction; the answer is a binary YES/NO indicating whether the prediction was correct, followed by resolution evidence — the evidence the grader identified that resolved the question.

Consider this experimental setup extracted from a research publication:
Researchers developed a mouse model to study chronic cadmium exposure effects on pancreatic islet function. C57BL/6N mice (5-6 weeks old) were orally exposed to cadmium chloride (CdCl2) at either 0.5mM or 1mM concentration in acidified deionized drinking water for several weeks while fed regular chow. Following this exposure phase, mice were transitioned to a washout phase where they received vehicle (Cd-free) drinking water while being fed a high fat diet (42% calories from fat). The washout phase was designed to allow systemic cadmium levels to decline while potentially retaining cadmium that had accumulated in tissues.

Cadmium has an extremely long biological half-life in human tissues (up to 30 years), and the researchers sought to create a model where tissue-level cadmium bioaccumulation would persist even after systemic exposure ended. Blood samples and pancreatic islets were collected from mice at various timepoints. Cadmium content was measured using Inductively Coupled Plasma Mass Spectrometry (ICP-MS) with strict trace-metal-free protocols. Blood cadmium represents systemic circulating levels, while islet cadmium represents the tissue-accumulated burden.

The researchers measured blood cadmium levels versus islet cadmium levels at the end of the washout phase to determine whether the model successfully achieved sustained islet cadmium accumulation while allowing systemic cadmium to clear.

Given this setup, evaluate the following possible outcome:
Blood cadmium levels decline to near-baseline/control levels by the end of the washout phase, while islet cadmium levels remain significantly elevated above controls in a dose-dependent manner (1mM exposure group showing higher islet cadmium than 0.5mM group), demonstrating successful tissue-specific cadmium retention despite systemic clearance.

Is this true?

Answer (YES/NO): NO